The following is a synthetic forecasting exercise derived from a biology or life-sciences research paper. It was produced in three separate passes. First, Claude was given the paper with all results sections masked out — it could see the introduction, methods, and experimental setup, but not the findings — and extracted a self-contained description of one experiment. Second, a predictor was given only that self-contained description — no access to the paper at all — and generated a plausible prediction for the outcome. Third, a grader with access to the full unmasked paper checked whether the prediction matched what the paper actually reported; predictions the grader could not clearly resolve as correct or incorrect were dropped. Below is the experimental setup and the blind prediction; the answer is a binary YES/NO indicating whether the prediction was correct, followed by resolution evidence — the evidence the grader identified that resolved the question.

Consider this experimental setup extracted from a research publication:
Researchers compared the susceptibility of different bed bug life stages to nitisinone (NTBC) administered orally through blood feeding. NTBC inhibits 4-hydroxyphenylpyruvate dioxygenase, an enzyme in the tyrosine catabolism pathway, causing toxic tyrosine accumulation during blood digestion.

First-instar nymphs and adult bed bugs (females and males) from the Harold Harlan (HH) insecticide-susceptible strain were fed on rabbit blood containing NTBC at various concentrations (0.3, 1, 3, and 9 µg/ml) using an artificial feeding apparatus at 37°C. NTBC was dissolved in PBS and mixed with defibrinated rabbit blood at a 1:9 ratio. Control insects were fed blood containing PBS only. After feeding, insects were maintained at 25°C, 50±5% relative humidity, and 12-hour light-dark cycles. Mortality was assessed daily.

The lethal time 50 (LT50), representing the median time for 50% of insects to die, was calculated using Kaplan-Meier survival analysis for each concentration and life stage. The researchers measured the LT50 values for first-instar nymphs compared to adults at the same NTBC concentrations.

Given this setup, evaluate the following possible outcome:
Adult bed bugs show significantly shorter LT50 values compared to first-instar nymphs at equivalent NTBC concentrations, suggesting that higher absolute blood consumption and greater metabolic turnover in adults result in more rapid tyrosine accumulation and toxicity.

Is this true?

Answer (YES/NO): NO